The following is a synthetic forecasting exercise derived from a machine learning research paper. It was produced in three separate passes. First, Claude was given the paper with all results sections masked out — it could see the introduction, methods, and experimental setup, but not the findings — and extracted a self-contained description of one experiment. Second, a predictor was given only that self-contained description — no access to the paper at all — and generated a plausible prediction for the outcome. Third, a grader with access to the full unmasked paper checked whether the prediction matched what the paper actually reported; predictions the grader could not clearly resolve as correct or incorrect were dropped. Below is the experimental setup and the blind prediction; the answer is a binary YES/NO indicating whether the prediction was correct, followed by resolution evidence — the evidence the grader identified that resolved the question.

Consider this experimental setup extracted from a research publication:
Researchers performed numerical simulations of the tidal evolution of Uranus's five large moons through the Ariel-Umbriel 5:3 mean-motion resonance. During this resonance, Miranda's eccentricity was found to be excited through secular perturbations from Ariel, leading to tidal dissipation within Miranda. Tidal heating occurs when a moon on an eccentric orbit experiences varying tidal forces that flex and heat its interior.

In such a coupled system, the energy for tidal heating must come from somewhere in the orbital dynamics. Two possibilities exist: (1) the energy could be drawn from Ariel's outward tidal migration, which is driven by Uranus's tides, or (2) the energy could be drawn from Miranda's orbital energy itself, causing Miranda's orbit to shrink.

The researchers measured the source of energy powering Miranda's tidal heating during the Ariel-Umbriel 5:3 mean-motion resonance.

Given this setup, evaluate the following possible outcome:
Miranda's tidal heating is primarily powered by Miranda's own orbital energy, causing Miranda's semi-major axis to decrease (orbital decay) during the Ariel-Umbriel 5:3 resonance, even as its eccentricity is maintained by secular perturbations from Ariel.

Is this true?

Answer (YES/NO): YES